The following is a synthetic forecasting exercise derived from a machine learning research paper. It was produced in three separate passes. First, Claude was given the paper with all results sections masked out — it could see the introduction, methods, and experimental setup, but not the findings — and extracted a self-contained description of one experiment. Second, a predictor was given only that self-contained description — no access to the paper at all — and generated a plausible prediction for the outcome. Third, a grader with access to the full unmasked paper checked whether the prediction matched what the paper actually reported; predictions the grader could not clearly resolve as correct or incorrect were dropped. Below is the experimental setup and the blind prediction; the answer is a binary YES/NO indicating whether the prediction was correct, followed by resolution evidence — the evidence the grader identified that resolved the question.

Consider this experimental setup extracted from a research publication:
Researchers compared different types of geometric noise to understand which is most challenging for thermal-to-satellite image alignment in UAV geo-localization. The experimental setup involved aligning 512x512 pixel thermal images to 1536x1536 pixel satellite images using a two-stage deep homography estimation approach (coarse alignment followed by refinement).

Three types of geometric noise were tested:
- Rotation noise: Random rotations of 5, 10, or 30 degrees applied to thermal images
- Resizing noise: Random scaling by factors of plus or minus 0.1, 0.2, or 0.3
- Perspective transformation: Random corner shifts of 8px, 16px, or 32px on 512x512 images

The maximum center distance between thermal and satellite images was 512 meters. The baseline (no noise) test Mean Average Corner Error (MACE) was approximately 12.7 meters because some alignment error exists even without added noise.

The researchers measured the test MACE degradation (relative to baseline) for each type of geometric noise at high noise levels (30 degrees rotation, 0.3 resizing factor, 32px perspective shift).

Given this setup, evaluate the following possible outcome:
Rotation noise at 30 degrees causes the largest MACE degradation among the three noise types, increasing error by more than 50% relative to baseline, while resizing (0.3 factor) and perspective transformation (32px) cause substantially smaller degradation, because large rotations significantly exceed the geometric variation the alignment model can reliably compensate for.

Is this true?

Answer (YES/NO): NO